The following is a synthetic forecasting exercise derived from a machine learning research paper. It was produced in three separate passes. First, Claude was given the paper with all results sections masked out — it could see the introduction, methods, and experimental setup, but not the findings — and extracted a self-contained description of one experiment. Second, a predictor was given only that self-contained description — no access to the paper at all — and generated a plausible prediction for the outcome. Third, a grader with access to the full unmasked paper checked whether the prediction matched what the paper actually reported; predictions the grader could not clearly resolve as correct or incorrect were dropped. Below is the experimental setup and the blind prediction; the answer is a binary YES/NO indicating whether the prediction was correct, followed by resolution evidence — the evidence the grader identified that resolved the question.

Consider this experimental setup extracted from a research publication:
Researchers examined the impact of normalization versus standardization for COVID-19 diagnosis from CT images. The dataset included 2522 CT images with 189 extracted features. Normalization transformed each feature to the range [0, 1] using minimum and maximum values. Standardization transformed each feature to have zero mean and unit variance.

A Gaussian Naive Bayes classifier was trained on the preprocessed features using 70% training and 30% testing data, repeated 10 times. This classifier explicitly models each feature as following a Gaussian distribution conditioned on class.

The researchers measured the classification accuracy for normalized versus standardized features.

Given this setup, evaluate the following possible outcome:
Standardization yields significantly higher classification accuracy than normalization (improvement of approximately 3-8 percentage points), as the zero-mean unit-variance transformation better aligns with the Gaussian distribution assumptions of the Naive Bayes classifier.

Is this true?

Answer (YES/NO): NO